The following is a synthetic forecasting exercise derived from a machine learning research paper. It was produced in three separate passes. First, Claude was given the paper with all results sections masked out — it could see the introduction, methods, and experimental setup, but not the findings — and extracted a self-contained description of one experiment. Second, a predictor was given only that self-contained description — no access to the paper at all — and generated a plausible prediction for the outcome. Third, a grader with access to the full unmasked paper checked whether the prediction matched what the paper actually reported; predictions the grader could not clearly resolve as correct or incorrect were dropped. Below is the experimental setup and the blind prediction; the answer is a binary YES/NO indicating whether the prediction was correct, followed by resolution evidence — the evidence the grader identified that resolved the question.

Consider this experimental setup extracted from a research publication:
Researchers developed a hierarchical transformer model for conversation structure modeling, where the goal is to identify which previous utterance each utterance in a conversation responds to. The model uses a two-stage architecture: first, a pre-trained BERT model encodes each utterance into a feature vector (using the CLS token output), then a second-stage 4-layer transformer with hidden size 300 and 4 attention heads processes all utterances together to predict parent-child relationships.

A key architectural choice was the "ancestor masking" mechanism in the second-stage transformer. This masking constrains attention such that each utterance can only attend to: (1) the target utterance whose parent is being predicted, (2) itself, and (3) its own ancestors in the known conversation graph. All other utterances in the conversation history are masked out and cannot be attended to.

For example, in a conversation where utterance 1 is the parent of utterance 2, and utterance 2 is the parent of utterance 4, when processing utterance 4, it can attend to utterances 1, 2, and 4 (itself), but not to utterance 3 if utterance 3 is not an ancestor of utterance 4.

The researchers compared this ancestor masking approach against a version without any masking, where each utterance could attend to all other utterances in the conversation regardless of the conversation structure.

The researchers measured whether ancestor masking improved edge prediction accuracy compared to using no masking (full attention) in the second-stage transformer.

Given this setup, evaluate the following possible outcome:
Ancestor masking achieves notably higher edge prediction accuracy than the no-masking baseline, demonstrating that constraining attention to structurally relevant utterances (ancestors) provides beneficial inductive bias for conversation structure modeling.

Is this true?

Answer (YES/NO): YES